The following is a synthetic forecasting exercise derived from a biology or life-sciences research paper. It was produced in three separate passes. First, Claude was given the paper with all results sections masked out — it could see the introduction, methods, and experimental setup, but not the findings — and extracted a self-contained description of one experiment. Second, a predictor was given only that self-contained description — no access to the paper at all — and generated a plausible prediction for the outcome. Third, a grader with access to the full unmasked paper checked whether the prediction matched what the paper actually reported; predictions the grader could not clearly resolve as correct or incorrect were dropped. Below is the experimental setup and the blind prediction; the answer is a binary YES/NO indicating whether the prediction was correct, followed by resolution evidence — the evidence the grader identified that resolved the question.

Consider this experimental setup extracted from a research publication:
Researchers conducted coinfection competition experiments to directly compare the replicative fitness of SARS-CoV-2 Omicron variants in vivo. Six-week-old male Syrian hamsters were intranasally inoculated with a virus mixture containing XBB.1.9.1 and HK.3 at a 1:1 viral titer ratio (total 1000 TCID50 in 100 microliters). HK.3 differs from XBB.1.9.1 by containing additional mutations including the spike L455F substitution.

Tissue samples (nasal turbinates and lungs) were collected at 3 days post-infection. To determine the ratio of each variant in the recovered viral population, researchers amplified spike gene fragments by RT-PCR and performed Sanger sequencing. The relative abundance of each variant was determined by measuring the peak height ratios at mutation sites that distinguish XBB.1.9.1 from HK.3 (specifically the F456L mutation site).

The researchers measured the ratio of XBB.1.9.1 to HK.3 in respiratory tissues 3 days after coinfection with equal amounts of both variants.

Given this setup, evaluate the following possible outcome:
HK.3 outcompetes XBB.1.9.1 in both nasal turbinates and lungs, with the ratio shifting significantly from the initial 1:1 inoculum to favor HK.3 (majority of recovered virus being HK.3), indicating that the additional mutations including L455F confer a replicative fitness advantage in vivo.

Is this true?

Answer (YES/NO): NO